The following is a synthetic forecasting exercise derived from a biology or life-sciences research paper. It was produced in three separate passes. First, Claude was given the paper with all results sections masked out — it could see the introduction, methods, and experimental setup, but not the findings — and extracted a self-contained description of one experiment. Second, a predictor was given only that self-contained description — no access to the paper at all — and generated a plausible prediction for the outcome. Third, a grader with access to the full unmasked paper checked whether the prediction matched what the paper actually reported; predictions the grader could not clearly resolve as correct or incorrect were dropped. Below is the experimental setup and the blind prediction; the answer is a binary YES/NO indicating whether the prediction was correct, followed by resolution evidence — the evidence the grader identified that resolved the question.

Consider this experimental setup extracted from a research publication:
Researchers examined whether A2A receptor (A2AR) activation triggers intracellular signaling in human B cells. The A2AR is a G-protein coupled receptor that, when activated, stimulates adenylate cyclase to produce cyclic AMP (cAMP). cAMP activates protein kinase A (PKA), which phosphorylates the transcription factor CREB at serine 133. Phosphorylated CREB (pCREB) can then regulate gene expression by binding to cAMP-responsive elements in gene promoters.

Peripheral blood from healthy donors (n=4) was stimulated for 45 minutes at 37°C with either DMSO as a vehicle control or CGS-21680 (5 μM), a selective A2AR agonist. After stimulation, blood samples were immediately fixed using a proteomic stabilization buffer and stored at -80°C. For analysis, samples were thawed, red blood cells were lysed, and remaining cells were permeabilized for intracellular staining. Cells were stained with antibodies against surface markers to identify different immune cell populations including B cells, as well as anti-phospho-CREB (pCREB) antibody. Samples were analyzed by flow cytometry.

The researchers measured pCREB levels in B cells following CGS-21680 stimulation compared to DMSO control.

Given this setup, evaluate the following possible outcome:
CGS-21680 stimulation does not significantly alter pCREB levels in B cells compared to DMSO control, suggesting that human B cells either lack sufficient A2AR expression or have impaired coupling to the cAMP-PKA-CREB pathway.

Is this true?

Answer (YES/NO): NO